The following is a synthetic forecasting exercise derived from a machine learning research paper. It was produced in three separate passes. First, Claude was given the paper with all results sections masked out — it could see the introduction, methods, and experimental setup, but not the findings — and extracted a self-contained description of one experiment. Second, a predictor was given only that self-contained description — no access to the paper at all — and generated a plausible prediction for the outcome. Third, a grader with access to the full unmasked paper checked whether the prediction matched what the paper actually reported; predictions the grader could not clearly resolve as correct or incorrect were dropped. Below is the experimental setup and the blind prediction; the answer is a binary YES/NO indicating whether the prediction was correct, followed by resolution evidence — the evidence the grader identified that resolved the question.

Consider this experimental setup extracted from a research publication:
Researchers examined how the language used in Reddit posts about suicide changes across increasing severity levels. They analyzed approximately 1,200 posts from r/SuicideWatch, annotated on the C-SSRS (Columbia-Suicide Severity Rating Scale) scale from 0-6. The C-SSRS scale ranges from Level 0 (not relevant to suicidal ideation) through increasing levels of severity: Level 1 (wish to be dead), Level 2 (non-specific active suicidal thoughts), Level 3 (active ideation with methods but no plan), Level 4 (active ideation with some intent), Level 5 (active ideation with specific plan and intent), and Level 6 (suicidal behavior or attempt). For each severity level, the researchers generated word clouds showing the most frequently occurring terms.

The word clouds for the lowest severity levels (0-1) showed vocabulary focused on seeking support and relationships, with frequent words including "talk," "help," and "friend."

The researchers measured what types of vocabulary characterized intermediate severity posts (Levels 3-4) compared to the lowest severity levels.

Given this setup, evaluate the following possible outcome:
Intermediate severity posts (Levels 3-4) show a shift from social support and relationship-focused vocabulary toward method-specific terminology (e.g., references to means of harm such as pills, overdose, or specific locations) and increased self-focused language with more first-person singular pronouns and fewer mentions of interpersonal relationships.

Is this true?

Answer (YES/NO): NO